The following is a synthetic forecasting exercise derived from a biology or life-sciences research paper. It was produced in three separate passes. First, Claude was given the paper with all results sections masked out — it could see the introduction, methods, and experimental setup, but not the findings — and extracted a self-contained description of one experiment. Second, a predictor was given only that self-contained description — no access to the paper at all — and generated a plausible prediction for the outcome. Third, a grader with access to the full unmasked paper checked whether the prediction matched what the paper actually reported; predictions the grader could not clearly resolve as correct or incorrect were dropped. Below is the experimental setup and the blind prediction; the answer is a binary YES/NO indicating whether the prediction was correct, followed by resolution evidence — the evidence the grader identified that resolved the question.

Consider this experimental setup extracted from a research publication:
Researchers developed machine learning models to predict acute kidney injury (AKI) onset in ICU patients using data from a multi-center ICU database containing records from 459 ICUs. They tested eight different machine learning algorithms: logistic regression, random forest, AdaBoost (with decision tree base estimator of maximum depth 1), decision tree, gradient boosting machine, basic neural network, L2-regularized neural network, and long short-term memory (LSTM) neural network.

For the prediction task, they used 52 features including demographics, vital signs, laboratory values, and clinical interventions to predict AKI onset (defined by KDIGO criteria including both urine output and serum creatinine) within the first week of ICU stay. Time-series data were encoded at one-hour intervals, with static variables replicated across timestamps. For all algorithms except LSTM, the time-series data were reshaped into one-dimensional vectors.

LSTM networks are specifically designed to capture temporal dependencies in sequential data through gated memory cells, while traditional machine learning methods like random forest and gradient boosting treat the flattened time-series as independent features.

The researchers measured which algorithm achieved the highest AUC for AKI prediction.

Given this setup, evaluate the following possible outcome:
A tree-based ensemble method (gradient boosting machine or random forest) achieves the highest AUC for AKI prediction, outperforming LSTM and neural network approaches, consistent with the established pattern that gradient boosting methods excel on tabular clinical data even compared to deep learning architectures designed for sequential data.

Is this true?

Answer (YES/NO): NO